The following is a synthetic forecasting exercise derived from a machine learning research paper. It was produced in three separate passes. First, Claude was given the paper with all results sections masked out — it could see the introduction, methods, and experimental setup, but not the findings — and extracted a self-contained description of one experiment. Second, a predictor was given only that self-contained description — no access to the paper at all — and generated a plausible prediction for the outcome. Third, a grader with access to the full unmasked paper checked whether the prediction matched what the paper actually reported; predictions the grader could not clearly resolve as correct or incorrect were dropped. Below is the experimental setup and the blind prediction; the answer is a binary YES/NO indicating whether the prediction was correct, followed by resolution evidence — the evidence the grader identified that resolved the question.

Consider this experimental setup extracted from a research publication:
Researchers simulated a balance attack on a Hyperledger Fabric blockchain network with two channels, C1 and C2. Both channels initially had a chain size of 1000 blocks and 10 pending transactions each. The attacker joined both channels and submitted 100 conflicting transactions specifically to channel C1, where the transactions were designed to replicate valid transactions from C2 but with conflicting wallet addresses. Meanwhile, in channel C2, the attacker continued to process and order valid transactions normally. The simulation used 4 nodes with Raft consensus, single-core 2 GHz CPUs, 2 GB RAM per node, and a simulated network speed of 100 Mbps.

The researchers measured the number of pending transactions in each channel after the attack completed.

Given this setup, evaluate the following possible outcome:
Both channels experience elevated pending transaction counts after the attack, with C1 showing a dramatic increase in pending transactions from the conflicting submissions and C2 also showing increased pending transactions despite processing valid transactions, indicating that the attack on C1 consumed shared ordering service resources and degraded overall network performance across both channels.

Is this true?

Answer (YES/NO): NO